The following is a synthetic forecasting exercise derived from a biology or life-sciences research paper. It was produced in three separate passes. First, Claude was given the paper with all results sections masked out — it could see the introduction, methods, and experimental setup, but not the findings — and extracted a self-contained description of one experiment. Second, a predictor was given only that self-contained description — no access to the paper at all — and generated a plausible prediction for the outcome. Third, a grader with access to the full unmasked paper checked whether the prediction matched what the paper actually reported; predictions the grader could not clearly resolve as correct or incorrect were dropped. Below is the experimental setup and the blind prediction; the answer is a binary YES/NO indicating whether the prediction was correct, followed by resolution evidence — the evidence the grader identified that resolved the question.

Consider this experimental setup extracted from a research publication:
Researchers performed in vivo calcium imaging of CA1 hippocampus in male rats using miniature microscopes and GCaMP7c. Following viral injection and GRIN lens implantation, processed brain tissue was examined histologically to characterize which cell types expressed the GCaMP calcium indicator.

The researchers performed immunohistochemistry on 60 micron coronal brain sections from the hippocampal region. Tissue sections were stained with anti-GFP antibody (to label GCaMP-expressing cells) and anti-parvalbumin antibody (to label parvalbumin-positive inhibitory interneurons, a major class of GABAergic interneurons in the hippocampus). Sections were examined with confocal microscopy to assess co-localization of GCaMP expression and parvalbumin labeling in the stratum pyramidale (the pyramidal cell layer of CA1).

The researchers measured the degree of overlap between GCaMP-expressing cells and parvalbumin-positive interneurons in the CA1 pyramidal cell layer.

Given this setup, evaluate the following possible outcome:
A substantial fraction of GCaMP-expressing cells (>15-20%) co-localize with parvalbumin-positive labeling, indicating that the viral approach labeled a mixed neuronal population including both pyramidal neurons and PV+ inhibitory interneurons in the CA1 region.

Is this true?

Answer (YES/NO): NO